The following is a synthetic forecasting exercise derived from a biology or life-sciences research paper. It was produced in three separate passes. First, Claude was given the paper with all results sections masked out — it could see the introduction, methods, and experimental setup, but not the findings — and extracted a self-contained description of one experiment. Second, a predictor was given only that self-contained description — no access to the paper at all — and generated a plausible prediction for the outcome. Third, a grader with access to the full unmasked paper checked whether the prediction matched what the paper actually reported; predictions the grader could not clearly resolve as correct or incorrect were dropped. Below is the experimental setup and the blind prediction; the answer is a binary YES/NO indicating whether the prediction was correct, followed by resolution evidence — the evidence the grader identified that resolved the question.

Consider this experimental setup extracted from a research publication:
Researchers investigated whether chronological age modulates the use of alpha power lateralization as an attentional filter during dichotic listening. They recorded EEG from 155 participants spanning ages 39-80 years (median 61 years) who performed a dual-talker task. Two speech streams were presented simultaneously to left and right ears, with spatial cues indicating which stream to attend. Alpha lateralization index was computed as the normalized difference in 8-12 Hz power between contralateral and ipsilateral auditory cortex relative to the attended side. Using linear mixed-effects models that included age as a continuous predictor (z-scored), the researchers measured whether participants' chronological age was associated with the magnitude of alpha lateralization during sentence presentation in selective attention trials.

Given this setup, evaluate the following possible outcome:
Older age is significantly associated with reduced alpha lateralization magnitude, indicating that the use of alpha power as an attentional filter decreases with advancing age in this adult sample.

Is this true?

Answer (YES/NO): NO